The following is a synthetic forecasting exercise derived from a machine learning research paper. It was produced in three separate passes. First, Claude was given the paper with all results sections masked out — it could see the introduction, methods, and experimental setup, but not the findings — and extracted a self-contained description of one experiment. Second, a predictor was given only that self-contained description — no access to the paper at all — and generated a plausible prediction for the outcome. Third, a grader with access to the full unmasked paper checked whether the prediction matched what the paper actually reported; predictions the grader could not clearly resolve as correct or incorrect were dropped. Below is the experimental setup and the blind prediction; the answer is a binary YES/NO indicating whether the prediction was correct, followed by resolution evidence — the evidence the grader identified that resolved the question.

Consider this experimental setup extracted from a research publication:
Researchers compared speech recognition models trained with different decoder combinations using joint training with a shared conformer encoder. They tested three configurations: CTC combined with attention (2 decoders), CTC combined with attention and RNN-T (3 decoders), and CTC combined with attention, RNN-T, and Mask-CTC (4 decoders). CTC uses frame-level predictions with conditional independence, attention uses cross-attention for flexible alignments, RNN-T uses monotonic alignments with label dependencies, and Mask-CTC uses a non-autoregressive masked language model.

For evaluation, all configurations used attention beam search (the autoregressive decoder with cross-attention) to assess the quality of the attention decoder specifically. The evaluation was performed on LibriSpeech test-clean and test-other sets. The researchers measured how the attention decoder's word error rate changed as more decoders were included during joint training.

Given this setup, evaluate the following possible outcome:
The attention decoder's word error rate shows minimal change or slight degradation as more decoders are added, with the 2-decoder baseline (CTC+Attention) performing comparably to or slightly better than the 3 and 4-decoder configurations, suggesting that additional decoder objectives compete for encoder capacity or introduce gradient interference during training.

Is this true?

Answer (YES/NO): NO